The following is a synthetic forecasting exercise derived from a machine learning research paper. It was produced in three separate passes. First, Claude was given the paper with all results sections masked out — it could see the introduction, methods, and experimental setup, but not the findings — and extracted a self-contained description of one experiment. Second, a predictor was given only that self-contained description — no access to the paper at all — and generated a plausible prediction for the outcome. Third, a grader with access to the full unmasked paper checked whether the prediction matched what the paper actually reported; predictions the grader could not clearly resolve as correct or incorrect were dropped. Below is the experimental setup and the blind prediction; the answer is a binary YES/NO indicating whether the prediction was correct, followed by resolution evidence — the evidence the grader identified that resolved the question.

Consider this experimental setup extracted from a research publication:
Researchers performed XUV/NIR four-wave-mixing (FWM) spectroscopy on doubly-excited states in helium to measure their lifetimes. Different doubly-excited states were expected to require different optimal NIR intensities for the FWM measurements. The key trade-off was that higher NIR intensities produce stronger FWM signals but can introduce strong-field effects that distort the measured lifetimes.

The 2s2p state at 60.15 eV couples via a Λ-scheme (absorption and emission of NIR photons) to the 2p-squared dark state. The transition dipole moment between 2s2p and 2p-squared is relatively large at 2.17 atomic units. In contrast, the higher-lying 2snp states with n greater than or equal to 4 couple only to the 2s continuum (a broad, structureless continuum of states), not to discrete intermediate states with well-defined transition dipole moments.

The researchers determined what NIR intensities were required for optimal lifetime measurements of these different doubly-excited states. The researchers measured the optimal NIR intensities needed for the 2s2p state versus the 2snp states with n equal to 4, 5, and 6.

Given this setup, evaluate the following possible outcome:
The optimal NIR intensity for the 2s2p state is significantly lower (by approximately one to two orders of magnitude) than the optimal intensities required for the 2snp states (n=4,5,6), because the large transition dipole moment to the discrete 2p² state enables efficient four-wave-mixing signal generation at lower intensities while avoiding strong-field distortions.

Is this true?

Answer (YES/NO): YES